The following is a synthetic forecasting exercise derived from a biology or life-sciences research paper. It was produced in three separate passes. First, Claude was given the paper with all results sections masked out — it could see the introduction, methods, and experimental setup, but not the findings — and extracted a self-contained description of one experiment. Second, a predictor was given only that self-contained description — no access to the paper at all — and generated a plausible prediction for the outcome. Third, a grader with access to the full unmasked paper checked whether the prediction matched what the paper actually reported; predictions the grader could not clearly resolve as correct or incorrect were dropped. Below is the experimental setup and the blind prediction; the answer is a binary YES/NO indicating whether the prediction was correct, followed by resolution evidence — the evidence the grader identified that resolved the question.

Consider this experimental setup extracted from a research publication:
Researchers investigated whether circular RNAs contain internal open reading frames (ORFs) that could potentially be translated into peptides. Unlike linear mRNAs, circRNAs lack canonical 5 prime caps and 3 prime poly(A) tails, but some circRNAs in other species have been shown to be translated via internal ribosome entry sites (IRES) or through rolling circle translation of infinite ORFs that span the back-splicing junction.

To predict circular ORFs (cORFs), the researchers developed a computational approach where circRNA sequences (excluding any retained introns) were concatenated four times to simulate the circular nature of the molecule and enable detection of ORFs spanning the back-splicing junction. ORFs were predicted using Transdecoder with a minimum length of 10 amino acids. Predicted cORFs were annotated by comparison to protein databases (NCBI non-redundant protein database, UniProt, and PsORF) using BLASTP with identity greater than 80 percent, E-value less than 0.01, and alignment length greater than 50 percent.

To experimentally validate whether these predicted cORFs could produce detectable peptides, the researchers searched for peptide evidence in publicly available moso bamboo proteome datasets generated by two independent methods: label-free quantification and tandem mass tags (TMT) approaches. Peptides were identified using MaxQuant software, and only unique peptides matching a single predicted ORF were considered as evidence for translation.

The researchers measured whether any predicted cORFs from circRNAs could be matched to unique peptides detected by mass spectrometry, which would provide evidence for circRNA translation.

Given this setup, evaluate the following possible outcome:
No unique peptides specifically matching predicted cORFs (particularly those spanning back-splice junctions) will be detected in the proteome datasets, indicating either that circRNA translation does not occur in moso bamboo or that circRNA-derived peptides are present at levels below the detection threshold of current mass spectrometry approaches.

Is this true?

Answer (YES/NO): NO